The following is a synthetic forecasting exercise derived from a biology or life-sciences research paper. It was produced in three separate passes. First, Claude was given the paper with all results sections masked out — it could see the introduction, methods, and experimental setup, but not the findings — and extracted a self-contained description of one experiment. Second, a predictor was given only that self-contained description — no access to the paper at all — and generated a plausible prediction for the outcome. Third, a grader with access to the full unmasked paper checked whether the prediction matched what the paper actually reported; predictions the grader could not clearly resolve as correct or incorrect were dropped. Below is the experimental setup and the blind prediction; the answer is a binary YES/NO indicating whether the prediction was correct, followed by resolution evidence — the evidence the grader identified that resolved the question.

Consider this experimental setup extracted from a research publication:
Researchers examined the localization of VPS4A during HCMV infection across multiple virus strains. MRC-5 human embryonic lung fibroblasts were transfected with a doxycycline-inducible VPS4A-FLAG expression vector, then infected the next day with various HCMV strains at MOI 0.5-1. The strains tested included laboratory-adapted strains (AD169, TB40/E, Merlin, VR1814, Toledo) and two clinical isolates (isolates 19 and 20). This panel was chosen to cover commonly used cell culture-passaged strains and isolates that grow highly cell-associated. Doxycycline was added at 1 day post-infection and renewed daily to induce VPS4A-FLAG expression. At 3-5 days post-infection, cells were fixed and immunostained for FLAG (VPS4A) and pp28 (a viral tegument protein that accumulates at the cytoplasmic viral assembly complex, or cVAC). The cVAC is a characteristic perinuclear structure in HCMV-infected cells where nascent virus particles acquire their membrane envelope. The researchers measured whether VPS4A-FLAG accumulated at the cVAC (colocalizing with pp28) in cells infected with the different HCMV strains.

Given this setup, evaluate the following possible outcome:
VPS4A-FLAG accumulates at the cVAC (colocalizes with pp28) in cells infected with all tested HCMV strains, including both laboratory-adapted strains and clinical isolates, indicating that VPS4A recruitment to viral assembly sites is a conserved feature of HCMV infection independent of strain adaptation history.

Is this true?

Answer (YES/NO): YES